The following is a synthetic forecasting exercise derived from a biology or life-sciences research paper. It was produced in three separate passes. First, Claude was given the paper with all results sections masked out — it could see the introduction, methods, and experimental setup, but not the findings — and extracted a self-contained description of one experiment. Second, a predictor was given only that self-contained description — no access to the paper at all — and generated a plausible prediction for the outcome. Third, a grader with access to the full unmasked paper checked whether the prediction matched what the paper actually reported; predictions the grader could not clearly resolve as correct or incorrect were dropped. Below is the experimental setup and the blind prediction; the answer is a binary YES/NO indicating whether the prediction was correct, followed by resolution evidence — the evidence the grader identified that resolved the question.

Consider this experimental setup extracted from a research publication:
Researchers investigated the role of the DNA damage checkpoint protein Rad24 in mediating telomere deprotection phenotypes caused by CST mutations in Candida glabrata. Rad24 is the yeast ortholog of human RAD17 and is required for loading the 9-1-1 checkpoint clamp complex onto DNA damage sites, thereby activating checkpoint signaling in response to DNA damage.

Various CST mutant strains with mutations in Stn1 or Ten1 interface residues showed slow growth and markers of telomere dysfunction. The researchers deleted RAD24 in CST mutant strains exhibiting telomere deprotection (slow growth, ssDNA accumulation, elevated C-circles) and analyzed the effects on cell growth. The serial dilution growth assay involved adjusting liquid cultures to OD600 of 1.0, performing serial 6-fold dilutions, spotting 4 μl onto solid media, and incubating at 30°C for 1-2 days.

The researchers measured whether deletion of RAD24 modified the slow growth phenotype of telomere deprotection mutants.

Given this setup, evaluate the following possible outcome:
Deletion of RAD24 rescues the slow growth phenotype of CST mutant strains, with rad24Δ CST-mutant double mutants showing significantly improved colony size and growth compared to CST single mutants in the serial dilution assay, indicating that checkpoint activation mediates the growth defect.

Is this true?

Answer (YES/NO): NO